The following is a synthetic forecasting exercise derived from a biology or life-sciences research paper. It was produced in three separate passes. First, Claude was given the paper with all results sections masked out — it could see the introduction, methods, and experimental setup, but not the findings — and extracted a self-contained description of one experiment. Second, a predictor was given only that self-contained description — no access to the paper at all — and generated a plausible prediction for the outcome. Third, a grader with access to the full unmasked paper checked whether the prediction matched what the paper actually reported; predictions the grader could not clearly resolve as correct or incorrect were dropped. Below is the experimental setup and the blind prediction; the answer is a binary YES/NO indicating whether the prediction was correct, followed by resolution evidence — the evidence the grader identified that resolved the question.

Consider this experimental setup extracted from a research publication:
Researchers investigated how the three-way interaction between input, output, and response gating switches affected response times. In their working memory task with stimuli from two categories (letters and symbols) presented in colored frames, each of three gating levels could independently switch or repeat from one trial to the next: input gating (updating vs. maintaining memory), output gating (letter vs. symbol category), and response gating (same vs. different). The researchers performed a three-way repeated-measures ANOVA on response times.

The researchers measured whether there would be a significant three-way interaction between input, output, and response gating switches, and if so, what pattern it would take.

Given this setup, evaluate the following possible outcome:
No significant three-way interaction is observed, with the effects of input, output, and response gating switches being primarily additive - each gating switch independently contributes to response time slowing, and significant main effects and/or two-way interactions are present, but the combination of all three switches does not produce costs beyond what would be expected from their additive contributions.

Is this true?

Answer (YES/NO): NO